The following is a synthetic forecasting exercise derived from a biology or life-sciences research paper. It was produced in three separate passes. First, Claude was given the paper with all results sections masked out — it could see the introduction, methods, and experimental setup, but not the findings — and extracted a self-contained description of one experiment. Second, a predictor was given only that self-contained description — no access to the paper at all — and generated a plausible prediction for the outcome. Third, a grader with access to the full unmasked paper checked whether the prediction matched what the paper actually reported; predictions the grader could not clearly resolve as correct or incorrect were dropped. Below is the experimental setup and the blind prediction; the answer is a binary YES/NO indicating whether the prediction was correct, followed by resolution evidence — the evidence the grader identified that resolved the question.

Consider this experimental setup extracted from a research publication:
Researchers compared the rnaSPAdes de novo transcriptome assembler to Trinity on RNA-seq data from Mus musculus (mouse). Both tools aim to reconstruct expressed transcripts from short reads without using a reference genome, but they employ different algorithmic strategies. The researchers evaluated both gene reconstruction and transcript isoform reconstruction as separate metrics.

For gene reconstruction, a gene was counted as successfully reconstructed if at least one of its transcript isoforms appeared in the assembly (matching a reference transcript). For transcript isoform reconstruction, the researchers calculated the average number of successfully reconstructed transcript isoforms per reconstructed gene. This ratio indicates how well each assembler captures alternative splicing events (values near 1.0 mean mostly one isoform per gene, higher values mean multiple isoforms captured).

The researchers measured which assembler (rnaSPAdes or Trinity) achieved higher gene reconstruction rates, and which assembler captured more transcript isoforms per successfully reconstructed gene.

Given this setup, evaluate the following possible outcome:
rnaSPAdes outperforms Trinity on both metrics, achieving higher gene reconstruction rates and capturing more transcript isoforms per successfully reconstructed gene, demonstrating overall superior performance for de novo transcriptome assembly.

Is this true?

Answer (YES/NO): NO